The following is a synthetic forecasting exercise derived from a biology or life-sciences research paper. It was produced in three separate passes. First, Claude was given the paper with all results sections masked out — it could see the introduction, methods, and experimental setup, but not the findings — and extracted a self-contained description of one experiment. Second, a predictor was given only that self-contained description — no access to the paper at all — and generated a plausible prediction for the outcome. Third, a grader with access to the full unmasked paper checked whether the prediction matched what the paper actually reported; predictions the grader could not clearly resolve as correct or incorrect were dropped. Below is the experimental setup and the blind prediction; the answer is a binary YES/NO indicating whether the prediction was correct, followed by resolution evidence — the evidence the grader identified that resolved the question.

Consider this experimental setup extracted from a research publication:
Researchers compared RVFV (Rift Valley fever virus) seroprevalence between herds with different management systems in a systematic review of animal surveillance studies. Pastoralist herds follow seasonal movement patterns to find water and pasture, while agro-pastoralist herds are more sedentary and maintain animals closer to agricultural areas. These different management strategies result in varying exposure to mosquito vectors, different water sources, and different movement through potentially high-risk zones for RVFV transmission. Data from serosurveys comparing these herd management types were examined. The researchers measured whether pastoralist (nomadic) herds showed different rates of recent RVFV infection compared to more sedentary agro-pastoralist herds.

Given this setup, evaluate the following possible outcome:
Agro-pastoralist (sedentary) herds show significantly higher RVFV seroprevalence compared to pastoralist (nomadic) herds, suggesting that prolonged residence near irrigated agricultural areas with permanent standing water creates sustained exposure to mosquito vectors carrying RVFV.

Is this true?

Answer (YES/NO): NO